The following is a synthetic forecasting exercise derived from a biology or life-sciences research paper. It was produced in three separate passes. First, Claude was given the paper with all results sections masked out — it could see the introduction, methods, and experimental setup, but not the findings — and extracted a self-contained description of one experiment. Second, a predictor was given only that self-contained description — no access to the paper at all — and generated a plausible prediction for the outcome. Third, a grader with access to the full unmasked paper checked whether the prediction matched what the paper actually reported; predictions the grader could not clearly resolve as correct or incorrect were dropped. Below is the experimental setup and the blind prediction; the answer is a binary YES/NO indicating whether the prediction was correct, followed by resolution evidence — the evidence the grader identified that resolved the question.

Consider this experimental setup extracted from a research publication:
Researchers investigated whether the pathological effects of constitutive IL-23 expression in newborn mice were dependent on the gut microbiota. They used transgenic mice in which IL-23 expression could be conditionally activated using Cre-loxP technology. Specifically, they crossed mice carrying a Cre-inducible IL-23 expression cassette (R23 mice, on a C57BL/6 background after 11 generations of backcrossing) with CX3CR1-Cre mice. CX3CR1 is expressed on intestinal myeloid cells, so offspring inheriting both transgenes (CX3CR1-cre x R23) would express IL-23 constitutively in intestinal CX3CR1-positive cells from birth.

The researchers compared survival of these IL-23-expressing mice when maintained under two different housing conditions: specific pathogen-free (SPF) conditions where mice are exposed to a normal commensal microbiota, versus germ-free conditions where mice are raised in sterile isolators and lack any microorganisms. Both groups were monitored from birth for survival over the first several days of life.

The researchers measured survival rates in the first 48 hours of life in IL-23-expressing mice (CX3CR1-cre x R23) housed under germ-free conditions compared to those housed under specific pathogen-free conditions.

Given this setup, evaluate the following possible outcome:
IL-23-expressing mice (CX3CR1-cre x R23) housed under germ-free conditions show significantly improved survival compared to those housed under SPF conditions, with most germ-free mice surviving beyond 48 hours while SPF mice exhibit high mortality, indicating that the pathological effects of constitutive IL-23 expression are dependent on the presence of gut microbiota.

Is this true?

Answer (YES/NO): YES